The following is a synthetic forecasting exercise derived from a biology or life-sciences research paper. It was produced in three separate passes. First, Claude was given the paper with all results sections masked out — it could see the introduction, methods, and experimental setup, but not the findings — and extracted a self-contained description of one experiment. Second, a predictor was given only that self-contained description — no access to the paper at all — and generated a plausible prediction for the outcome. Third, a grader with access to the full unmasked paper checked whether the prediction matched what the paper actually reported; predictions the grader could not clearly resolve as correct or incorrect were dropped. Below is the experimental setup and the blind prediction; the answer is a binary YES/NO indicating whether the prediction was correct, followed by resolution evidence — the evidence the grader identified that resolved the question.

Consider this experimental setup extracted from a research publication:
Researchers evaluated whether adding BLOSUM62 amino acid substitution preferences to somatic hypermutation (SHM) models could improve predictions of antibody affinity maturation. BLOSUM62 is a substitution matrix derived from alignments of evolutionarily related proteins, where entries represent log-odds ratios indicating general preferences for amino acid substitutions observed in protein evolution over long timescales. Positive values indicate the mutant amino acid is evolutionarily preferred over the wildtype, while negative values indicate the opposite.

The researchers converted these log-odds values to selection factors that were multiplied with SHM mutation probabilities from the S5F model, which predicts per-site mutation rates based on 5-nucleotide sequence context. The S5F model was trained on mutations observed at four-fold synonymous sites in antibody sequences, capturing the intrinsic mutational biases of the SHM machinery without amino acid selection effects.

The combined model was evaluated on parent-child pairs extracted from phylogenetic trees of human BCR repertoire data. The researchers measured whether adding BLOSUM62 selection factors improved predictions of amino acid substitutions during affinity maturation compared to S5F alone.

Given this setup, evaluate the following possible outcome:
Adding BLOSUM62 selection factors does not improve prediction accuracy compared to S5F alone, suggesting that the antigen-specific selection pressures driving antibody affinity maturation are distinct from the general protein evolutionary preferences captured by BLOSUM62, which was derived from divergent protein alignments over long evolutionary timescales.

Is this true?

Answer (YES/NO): NO